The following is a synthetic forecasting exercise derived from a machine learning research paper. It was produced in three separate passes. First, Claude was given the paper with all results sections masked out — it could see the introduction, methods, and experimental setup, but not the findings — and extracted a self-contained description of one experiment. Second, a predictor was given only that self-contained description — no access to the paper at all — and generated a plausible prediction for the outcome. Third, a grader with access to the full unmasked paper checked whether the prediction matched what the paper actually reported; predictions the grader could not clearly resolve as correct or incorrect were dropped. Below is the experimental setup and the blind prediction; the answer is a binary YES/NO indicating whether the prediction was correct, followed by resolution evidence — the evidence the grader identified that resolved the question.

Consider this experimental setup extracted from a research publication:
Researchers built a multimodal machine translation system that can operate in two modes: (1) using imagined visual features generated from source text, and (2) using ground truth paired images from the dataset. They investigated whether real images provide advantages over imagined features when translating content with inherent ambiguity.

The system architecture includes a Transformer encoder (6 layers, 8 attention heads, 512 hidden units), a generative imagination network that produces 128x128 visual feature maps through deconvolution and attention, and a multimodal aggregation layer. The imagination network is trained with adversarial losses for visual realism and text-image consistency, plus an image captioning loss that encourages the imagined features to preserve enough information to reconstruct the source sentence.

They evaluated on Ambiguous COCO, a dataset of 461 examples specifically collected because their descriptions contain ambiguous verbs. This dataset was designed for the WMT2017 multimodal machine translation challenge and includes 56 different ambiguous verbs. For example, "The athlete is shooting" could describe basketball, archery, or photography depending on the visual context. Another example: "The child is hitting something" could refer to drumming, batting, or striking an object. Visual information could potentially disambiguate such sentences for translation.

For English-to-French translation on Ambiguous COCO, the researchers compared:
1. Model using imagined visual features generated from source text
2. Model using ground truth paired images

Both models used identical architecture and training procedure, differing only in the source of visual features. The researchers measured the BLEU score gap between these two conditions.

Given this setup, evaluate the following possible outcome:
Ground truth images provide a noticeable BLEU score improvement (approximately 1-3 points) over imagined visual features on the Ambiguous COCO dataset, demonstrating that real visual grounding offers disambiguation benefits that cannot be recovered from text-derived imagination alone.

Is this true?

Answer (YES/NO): NO